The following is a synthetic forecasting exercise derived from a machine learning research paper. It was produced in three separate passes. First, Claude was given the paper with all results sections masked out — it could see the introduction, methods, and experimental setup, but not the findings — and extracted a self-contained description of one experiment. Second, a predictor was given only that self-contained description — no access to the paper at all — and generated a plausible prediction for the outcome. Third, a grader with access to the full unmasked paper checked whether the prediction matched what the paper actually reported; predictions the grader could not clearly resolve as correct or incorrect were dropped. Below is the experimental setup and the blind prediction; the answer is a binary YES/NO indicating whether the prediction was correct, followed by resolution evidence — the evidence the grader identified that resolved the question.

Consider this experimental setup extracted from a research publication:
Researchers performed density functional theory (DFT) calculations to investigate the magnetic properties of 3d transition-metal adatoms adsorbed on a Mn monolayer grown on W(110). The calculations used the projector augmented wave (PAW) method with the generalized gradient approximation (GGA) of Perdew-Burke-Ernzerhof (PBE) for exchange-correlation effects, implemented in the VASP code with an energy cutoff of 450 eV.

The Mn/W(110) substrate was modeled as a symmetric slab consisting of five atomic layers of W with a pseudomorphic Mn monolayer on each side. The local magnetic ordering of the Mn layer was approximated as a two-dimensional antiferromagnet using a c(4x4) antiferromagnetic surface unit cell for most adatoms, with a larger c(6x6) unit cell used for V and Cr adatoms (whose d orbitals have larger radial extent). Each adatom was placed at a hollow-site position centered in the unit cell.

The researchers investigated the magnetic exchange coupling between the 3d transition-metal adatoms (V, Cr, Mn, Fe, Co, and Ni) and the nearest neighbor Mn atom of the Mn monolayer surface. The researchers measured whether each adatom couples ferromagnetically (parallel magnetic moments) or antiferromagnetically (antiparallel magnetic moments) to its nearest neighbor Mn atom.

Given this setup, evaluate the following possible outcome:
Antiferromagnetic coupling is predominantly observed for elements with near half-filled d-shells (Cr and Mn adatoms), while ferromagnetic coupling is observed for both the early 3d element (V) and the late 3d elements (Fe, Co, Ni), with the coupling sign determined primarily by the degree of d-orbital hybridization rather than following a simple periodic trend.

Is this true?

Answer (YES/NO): NO